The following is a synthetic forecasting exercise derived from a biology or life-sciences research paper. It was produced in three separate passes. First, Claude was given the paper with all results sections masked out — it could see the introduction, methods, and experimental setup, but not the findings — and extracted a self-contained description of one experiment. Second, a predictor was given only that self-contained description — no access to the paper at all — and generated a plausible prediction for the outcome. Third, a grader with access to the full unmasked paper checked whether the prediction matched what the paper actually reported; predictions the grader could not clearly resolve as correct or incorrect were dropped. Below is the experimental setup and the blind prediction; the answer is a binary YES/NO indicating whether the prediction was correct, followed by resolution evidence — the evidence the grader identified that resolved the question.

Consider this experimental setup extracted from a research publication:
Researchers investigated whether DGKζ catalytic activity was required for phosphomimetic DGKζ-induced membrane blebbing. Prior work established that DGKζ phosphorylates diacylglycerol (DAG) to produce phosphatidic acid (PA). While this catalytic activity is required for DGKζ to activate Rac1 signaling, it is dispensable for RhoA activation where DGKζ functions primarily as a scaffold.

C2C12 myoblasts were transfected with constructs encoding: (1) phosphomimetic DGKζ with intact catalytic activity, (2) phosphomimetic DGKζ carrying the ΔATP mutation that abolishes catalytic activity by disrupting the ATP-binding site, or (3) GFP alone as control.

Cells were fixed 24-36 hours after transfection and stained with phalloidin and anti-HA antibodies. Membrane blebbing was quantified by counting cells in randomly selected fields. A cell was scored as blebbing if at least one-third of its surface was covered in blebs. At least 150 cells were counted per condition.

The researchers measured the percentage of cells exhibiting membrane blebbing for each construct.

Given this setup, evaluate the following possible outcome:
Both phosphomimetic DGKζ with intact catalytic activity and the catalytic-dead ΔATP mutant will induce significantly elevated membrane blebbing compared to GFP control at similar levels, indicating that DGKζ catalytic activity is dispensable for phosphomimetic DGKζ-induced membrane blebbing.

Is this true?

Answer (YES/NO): YES